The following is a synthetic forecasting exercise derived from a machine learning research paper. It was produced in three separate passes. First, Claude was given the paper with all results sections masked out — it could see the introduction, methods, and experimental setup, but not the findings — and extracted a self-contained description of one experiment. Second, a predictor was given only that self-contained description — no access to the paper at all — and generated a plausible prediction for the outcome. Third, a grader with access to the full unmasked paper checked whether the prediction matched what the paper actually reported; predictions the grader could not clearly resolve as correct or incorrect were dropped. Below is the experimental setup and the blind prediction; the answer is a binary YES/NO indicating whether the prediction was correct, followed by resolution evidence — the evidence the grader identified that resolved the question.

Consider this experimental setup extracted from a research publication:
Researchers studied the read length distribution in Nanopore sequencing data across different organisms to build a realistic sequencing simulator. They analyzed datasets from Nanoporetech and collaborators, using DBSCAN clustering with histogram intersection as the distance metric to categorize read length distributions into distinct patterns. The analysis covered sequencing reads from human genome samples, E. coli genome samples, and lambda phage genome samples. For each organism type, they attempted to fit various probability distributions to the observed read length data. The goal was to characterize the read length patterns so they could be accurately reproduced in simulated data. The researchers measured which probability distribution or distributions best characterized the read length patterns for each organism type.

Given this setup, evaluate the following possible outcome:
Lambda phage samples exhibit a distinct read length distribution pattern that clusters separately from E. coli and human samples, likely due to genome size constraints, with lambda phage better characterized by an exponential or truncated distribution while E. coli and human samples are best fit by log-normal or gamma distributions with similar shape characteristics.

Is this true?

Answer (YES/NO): NO